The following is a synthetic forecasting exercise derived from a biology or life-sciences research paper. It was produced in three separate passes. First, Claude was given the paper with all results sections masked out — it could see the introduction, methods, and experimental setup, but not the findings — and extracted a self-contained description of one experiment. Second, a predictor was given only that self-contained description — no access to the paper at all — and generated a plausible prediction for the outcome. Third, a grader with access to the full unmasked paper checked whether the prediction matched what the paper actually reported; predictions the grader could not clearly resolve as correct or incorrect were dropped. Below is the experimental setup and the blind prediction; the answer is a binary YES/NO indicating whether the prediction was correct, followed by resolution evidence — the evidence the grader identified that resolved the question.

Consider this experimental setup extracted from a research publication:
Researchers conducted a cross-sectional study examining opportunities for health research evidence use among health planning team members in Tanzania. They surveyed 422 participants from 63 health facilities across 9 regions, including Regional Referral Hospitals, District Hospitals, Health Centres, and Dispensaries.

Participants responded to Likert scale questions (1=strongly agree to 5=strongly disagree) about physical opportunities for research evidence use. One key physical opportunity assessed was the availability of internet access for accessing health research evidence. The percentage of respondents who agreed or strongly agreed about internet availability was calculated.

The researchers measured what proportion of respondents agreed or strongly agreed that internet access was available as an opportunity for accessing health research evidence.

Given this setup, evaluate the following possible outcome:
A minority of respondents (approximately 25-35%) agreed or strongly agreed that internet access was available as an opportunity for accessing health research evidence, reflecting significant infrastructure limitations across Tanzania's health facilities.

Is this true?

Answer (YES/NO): NO